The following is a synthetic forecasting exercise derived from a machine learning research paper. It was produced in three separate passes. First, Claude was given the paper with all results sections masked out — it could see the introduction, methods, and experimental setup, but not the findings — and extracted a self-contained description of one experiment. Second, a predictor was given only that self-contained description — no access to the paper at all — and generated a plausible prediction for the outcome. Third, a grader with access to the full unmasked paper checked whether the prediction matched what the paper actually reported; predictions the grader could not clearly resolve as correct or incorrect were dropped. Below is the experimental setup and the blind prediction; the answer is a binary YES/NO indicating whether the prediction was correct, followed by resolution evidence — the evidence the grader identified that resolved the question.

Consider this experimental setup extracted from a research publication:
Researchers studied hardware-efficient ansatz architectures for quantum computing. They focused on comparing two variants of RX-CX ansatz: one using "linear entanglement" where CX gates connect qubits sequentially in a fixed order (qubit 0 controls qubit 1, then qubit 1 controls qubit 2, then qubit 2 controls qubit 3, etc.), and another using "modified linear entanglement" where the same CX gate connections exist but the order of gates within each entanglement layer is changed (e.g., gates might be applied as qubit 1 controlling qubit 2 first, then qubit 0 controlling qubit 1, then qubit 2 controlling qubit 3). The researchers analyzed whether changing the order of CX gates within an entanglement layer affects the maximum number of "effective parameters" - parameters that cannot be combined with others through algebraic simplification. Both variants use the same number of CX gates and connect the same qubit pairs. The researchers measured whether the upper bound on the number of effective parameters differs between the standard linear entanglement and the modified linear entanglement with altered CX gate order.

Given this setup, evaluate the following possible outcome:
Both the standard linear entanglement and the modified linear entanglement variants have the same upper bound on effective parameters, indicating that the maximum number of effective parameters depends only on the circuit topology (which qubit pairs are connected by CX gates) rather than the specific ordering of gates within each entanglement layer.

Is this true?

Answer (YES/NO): YES